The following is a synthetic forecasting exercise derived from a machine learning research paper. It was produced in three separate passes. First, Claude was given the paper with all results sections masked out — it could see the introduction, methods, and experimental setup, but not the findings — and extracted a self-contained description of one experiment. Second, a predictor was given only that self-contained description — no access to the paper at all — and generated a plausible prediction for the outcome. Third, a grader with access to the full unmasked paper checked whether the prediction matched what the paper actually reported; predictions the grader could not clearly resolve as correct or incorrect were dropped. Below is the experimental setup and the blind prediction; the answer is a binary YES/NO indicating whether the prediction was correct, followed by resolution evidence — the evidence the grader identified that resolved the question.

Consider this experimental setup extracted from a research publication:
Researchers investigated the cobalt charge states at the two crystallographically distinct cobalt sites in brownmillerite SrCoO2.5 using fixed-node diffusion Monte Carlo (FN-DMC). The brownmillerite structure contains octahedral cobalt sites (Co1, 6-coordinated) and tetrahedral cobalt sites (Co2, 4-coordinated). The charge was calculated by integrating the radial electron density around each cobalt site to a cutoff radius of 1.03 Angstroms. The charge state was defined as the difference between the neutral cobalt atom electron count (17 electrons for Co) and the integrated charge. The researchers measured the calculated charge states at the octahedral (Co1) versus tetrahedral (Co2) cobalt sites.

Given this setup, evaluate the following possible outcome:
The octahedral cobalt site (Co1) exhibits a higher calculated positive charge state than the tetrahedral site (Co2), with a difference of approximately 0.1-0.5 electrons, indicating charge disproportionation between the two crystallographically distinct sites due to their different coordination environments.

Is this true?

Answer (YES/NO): YES